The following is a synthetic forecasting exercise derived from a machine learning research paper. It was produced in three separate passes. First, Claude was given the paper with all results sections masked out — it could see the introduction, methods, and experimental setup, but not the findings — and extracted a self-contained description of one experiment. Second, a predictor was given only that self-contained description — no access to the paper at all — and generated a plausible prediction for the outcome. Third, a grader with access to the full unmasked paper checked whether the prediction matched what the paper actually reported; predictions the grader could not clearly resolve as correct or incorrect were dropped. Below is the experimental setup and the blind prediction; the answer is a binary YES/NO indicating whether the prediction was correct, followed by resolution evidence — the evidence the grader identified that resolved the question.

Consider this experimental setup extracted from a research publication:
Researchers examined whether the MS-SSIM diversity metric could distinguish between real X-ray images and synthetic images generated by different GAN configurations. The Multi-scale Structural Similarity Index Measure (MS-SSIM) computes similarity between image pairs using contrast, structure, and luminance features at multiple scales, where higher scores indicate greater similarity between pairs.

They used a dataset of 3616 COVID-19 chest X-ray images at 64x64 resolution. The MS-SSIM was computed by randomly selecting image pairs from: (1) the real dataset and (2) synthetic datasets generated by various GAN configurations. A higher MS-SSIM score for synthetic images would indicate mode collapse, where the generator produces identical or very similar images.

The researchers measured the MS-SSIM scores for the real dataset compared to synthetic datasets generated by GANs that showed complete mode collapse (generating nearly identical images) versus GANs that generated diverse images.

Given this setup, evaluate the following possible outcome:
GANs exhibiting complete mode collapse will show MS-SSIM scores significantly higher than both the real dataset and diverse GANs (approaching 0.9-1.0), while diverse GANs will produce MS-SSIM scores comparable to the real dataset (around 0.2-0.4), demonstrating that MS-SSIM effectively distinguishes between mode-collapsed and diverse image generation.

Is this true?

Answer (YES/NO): NO